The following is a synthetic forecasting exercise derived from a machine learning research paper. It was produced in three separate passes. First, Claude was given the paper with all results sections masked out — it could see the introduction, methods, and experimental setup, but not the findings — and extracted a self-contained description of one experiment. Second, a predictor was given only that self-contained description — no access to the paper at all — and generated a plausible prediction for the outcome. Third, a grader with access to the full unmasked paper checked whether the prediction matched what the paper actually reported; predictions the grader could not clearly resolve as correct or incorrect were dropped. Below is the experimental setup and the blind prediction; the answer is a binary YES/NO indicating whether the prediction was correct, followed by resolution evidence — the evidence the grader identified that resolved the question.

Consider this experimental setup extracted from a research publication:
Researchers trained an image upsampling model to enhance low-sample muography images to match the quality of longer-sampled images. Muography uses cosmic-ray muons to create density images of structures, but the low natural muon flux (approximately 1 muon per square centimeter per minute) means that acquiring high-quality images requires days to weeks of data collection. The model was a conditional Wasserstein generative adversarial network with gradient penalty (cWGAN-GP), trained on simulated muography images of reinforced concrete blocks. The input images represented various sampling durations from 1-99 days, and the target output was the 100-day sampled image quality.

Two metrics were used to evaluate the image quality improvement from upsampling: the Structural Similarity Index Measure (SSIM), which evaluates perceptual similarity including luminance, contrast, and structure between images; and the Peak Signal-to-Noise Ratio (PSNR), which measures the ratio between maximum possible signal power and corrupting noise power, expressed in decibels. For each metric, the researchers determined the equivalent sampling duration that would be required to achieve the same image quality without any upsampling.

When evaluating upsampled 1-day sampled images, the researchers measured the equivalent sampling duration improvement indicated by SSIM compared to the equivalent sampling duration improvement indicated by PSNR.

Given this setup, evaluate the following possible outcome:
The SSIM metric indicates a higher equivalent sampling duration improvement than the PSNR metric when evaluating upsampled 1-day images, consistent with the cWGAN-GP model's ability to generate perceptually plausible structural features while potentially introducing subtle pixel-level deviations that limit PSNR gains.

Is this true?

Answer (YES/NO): NO